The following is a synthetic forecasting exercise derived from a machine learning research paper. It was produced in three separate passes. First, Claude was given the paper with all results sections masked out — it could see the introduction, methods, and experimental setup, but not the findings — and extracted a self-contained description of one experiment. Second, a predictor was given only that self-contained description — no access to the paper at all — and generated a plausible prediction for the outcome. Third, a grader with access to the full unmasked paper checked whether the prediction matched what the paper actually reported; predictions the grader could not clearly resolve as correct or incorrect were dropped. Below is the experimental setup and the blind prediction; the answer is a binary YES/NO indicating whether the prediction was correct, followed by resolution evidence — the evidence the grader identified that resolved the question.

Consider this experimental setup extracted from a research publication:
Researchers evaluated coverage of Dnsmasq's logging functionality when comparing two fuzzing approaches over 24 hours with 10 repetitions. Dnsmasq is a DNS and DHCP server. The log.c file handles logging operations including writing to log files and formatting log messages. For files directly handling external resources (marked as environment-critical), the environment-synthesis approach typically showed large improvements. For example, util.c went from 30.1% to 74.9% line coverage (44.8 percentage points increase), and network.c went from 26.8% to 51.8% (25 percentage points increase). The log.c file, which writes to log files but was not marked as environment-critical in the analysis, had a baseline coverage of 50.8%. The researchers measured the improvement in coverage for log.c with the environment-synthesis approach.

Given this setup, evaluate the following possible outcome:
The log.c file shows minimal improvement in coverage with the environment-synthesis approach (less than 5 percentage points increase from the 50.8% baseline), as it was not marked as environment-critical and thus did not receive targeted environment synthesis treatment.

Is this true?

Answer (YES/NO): NO